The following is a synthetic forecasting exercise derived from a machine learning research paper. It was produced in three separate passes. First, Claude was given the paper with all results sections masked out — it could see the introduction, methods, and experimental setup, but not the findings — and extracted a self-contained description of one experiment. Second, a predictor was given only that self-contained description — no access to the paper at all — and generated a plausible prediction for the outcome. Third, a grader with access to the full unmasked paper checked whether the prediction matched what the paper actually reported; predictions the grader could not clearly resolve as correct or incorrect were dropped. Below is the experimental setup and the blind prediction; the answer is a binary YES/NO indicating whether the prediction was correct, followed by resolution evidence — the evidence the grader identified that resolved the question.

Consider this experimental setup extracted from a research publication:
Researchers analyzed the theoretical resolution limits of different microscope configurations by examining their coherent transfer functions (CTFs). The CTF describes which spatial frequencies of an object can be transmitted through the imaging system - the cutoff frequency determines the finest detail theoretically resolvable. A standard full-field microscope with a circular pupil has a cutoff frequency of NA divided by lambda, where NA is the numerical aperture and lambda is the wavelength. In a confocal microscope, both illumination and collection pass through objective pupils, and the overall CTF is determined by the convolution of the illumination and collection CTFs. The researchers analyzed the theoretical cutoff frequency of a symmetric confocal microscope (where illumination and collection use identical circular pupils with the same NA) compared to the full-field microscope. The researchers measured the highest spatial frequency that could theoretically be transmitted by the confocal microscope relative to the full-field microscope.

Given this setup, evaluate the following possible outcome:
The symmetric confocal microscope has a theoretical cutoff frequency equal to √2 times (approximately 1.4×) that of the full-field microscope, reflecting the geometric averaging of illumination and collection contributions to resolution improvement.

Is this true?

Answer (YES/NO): NO